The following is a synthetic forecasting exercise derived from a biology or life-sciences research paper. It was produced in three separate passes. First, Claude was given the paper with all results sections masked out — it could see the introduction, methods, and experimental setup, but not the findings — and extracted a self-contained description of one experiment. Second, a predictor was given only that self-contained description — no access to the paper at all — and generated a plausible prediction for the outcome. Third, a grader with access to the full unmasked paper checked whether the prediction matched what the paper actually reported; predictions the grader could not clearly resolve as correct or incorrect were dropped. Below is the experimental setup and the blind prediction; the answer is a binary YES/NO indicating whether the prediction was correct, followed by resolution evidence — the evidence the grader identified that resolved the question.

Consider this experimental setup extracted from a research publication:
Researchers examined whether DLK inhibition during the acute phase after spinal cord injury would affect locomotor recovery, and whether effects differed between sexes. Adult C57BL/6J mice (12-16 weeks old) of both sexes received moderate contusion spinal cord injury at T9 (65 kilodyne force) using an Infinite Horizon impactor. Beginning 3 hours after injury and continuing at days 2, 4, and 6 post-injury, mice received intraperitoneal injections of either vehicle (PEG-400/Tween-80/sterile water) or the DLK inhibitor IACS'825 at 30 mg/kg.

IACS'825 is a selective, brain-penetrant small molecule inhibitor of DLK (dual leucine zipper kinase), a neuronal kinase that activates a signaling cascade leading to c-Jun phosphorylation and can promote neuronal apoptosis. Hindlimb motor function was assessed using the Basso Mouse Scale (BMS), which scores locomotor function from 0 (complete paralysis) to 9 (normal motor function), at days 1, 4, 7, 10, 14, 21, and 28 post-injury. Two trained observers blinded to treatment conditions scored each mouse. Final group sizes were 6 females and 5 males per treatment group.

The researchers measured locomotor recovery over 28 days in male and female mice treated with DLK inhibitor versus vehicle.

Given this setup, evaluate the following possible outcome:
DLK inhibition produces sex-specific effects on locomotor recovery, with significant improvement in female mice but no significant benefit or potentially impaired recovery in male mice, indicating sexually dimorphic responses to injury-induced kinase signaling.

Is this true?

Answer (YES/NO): NO